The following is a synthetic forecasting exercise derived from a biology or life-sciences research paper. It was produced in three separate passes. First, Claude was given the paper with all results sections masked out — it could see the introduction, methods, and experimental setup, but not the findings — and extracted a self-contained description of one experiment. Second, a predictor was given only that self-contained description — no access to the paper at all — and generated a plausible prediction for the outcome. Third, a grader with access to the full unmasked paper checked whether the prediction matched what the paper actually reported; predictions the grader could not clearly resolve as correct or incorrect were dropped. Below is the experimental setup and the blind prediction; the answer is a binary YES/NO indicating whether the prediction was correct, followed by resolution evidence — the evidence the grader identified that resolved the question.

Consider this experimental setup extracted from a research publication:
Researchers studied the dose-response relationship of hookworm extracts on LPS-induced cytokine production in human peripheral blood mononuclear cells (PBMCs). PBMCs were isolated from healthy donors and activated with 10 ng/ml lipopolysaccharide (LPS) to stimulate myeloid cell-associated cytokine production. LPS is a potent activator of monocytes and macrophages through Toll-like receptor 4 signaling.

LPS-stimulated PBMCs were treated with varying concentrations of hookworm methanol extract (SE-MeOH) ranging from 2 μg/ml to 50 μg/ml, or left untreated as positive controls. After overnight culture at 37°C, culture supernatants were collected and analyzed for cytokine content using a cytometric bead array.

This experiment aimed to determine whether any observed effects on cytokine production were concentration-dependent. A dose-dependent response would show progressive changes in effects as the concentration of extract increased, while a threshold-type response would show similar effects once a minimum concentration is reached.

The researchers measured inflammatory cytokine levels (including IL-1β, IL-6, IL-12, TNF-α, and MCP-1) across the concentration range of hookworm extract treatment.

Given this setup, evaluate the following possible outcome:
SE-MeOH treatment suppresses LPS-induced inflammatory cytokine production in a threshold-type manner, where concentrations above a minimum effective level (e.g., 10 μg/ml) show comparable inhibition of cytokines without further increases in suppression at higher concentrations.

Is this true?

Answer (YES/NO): NO